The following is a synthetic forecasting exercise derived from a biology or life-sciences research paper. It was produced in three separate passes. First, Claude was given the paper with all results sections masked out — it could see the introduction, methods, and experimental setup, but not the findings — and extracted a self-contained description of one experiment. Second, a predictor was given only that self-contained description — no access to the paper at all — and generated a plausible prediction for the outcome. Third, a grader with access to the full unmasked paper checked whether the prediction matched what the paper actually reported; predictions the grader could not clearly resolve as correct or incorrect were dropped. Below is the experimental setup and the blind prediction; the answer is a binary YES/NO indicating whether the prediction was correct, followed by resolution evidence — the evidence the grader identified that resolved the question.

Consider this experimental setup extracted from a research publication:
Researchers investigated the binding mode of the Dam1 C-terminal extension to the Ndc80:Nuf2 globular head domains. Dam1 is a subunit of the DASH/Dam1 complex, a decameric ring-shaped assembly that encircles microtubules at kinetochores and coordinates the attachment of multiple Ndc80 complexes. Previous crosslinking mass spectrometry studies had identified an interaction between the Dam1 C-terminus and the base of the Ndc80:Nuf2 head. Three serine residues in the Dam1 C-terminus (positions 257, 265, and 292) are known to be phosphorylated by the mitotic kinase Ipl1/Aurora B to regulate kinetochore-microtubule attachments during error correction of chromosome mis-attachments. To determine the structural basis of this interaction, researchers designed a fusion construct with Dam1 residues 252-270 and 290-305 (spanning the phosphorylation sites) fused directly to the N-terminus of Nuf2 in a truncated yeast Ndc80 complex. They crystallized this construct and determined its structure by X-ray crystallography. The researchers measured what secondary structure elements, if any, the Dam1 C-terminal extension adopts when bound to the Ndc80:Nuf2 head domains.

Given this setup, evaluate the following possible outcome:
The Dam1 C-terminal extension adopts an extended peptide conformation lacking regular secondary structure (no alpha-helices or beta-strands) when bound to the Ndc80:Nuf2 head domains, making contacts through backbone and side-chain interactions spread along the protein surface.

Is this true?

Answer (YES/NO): NO